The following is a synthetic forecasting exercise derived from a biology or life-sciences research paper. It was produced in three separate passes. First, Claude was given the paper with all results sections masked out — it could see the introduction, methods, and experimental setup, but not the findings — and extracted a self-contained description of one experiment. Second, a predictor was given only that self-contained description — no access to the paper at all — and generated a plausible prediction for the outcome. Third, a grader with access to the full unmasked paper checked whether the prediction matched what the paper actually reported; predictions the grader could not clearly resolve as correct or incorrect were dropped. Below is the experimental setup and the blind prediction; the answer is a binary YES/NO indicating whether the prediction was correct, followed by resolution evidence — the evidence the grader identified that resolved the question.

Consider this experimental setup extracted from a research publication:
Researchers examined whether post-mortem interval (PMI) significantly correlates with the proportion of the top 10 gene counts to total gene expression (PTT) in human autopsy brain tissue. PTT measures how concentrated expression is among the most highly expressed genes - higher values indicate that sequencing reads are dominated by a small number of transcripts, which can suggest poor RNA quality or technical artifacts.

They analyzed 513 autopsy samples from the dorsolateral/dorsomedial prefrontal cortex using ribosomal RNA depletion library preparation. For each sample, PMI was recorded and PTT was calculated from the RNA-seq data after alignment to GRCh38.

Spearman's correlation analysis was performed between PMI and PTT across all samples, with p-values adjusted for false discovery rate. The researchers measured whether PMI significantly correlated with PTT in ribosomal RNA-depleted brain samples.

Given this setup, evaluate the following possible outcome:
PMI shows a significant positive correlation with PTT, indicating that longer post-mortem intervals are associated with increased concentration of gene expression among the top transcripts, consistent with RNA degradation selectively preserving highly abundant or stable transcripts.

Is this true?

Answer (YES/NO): YES